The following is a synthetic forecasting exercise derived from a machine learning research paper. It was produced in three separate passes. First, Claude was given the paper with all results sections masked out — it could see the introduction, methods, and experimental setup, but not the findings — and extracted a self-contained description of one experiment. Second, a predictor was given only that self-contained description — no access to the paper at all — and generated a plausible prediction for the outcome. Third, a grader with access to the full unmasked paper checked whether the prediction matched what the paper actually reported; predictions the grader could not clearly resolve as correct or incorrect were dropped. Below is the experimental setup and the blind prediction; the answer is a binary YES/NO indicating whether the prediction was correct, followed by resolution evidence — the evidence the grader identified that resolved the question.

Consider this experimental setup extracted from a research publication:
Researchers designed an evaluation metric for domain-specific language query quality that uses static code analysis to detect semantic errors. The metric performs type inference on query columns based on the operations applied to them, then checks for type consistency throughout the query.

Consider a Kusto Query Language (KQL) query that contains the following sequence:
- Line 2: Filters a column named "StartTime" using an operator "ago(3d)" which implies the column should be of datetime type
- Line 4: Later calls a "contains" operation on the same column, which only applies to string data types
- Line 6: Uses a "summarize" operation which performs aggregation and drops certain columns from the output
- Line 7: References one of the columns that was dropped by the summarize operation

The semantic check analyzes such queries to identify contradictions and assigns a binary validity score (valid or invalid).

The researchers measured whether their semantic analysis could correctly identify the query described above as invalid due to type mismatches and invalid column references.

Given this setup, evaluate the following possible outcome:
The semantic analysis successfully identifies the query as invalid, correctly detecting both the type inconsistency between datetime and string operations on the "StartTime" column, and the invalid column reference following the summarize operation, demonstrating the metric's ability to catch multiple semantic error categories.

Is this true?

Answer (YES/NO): YES